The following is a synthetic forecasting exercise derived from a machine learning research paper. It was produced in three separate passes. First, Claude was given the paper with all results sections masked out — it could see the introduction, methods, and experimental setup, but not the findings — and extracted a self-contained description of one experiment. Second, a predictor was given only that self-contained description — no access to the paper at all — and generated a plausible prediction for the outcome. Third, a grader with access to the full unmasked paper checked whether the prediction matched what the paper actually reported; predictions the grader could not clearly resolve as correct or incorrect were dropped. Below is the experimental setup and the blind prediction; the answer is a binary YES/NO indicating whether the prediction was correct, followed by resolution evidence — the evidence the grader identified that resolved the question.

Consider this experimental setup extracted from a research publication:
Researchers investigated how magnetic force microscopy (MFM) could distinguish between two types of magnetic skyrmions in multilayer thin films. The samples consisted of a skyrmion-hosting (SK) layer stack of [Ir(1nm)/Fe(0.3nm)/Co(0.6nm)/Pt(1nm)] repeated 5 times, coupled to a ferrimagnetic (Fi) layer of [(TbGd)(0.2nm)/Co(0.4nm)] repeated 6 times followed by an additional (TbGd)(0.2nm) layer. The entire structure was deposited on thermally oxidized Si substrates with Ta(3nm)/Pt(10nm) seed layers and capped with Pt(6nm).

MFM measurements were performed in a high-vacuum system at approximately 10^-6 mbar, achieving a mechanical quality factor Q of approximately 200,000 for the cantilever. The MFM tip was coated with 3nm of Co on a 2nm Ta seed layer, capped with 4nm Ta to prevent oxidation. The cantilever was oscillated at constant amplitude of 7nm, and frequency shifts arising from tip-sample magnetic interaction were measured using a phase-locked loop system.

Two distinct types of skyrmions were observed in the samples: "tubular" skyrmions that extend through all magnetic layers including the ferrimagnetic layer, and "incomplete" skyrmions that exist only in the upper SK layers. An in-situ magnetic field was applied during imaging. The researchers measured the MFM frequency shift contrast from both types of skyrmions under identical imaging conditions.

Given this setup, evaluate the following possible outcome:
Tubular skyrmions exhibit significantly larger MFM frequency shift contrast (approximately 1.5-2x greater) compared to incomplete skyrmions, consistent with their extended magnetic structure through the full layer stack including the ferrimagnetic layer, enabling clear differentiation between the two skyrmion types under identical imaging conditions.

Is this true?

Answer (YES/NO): YES